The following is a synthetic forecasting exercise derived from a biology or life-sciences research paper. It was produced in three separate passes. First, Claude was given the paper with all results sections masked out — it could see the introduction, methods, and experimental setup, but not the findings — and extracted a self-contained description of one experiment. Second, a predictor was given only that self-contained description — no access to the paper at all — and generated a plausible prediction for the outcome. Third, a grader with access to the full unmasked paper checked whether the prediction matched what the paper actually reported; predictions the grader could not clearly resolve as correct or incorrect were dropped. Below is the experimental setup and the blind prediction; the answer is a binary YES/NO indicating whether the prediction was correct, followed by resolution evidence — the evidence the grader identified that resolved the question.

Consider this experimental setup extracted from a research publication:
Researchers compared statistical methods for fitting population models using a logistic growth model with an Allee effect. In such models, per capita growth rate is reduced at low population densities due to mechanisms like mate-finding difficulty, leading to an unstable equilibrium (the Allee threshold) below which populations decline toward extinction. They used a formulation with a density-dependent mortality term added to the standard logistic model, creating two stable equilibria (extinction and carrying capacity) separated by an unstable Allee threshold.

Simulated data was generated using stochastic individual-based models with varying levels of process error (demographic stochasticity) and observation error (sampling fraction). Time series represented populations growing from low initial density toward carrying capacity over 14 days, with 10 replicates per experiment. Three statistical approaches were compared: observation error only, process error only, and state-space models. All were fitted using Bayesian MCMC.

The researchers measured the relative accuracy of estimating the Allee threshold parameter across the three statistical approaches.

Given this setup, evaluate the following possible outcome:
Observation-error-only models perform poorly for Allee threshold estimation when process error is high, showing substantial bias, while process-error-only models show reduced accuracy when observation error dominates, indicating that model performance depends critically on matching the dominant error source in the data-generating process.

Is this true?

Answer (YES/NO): NO